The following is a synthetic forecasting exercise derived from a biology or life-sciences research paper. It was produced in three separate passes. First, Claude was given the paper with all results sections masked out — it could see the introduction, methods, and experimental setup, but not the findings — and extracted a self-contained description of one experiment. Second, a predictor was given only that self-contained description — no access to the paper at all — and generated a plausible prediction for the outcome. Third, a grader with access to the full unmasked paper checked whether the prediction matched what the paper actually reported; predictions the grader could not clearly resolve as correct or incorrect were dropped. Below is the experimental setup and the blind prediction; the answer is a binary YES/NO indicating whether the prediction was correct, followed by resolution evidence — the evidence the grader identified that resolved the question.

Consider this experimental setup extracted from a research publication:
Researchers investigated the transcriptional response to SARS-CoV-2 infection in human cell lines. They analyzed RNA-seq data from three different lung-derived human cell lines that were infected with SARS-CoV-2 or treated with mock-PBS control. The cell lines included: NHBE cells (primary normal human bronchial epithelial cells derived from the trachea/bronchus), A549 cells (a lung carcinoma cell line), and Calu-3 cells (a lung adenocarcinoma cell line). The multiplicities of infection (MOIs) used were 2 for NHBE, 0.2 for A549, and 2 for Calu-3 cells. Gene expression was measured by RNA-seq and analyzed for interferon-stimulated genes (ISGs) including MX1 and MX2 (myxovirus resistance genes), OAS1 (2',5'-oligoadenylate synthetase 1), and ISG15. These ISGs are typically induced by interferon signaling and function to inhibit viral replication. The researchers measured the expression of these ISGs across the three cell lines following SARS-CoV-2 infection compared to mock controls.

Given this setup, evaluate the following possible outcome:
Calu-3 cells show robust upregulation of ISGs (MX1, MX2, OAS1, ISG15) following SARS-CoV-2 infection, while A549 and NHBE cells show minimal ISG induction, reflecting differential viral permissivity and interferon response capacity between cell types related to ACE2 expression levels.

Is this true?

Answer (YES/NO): NO